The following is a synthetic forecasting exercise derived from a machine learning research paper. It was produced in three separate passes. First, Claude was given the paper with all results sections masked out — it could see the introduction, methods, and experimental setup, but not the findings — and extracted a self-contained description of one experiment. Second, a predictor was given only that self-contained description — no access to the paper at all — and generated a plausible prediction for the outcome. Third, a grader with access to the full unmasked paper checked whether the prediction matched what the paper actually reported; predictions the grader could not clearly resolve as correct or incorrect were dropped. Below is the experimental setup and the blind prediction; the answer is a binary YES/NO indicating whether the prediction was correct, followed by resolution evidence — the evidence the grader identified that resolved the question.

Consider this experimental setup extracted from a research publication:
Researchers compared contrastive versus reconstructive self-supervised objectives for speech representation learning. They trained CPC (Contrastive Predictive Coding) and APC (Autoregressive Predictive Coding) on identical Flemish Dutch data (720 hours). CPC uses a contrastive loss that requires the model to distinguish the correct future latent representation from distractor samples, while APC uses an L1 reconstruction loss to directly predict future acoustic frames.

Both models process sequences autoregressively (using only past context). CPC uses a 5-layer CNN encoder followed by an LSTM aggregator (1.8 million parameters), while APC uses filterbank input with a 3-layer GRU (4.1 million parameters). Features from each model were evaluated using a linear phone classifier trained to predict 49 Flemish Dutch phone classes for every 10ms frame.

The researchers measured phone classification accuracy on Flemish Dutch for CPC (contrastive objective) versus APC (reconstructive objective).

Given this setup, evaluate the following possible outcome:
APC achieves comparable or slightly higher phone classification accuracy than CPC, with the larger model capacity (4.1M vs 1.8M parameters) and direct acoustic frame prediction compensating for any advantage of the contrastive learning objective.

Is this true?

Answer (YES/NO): NO